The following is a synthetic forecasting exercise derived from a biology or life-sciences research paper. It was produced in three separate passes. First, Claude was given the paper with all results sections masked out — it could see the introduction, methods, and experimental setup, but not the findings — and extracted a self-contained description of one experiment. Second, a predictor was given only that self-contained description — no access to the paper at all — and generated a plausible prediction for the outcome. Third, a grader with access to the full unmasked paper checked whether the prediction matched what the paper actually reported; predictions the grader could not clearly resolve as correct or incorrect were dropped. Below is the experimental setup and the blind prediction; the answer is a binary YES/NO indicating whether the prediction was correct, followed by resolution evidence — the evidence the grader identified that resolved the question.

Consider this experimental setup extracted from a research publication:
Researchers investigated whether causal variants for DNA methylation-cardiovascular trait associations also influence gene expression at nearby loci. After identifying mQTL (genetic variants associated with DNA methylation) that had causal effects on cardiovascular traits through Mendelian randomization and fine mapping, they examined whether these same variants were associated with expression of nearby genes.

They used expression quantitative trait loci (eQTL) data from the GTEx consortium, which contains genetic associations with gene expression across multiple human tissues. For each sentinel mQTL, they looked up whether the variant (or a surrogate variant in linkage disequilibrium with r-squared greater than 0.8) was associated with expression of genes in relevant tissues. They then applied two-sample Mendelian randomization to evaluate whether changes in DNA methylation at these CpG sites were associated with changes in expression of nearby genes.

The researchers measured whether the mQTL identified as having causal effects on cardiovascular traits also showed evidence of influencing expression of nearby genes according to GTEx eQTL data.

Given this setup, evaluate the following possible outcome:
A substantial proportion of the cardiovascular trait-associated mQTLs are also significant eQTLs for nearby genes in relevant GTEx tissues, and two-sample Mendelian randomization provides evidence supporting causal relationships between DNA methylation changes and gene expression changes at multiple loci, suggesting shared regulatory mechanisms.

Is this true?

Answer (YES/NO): YES